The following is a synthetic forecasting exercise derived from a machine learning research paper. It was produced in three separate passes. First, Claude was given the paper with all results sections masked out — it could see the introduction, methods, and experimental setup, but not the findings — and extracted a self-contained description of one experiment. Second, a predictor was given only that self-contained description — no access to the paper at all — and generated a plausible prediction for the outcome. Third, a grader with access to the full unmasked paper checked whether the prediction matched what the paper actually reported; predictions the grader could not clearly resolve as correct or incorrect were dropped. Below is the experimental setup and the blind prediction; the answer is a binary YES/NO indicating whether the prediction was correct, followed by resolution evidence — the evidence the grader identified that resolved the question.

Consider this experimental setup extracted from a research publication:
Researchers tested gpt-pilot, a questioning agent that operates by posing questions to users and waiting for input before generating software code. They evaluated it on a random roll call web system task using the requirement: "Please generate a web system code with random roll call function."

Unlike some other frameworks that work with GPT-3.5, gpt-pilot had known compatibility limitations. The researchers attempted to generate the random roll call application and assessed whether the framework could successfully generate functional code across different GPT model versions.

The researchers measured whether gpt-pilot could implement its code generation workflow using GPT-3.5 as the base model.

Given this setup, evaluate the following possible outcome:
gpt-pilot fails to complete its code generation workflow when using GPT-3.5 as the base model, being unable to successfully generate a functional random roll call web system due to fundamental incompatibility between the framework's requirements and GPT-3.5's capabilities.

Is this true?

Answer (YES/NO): YES